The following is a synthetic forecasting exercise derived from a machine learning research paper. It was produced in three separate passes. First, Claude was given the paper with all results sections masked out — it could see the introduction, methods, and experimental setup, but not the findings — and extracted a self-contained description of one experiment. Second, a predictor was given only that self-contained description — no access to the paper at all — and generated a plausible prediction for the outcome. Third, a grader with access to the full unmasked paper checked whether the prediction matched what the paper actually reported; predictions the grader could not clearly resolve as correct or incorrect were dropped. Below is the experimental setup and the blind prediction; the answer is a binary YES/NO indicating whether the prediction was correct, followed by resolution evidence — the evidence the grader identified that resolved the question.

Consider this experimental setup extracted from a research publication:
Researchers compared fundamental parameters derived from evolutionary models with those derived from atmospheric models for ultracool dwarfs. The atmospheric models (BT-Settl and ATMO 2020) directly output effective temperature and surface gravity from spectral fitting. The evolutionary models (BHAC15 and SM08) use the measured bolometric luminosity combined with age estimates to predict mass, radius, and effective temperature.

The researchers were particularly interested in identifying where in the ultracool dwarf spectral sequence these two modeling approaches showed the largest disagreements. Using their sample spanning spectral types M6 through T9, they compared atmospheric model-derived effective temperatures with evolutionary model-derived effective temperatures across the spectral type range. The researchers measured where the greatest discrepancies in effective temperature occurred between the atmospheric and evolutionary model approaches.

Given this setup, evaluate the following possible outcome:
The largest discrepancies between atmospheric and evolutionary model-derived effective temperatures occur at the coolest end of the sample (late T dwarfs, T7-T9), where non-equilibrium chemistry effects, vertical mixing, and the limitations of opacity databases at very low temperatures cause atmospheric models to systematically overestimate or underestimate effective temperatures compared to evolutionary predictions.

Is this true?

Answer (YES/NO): NO